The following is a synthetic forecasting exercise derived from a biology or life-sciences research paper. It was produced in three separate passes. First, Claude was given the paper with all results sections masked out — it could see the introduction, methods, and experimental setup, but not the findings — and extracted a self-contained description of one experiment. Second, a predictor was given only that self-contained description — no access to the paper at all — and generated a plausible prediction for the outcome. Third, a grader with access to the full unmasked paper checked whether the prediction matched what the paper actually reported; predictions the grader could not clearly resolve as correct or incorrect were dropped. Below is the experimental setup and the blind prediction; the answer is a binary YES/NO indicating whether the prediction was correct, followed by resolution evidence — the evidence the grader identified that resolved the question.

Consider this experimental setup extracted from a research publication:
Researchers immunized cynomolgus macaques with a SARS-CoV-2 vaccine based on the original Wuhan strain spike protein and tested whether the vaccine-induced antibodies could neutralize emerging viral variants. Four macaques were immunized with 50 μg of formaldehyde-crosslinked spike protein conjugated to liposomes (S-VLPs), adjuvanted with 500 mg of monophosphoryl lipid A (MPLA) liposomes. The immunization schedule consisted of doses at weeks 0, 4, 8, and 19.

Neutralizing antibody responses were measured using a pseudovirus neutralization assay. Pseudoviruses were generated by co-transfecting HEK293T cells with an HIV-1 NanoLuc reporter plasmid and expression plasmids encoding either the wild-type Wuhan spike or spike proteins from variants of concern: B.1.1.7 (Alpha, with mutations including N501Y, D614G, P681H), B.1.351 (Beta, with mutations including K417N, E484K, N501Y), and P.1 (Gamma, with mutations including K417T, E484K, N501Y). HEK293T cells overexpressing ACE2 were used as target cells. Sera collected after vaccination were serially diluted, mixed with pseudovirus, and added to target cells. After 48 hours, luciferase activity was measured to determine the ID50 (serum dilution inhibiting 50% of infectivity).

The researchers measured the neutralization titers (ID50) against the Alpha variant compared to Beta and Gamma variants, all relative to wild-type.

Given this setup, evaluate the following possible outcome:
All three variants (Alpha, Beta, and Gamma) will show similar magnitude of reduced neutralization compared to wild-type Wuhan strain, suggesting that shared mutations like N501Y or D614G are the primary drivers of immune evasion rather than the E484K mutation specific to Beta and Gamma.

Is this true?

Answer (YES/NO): NO